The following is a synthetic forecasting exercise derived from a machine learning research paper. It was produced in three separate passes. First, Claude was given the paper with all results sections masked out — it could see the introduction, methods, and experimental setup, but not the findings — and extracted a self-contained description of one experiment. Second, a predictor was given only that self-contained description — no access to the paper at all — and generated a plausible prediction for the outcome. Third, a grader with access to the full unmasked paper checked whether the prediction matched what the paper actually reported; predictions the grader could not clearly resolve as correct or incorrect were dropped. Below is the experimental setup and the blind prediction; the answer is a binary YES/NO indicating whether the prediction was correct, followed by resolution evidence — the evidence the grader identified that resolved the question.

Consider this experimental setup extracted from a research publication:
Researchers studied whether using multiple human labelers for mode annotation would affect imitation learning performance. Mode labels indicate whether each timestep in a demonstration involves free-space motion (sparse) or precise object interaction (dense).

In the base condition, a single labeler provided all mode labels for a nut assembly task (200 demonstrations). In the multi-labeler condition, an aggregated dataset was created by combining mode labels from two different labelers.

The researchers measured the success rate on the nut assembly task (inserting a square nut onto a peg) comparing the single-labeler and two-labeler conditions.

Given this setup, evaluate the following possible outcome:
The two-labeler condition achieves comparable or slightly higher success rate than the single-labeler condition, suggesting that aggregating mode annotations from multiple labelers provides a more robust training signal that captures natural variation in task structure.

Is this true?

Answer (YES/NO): NO